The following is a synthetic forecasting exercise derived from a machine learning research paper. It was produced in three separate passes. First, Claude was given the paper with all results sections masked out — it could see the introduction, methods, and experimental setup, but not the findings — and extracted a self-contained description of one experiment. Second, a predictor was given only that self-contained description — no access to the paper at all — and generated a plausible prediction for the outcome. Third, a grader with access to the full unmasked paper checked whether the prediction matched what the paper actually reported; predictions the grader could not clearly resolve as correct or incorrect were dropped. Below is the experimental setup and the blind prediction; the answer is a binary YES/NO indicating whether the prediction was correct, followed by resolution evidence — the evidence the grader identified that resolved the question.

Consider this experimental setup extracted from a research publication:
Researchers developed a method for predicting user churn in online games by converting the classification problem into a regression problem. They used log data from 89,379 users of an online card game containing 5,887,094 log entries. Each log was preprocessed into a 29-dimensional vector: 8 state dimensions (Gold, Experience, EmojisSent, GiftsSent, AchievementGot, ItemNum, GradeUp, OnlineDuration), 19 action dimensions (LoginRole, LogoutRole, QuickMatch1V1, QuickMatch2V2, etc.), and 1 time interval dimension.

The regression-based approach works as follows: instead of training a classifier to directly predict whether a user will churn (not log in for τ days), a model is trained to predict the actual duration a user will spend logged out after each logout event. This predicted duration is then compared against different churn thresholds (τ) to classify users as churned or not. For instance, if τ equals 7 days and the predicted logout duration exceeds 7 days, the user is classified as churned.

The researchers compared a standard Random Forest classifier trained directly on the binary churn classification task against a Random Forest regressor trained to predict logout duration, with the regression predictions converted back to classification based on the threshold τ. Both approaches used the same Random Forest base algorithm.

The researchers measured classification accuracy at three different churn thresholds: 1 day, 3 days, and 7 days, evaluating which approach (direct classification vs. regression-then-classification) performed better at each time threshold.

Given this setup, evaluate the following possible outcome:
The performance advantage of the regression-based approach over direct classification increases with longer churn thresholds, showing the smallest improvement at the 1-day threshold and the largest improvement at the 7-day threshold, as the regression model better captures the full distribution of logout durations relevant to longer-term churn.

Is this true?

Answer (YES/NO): NO